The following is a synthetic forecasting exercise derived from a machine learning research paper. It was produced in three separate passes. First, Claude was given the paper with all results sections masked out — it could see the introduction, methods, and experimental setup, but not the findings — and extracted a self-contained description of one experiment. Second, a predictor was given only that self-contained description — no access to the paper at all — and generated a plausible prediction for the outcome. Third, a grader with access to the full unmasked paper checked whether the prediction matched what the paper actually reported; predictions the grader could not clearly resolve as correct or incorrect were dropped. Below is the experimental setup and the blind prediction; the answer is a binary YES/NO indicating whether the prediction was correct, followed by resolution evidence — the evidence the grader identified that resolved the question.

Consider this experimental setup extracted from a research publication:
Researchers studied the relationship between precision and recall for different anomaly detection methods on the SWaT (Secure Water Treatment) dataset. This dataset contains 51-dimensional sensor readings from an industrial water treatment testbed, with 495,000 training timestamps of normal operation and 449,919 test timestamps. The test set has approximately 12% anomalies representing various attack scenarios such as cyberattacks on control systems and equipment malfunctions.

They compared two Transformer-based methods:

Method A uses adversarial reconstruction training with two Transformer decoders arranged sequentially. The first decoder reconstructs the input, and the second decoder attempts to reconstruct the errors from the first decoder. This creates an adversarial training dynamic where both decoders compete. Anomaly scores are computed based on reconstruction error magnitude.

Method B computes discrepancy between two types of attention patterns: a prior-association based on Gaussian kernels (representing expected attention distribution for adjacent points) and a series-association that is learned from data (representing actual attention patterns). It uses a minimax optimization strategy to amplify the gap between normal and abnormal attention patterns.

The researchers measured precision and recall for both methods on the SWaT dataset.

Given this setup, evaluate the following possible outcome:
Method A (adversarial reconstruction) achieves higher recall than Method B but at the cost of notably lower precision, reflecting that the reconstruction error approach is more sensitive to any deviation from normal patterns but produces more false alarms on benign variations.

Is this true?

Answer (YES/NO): NO